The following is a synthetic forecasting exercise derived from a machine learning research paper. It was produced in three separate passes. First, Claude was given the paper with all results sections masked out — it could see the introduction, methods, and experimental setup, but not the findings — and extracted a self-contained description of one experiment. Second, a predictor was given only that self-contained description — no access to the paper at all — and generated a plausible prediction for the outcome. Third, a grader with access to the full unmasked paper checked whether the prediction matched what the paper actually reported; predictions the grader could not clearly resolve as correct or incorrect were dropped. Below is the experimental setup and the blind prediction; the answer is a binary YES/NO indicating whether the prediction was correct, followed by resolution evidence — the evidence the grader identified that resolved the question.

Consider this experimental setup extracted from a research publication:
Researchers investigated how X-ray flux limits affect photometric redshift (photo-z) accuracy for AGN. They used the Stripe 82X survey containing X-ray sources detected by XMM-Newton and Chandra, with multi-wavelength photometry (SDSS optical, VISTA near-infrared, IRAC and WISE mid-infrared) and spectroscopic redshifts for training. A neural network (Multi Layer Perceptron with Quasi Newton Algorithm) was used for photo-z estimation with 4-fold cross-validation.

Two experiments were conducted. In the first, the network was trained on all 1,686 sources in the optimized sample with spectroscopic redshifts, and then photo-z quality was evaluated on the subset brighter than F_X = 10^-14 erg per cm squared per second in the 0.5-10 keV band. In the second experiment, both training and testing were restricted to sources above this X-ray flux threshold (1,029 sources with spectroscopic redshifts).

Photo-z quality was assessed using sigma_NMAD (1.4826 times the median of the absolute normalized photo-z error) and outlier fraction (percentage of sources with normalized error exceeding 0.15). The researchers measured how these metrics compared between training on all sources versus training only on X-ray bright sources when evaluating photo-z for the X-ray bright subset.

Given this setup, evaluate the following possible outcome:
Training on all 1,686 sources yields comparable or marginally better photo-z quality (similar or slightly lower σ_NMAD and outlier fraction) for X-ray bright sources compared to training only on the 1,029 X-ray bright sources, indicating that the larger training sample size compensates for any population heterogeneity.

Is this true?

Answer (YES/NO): NO